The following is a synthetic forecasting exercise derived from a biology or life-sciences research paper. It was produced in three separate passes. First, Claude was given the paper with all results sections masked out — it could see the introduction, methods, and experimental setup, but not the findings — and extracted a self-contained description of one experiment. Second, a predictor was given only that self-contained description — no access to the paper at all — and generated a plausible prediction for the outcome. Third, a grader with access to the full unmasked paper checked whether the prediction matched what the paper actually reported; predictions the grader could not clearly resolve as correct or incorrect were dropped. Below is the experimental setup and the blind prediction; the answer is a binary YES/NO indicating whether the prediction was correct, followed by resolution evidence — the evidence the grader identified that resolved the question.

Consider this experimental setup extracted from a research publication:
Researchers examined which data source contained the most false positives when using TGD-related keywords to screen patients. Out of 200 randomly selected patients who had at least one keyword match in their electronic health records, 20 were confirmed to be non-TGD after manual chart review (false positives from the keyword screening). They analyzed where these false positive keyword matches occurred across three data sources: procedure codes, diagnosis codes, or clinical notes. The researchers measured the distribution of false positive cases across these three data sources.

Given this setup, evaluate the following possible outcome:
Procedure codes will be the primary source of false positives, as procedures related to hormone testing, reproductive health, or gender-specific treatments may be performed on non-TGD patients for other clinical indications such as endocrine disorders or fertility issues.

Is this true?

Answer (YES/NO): NO